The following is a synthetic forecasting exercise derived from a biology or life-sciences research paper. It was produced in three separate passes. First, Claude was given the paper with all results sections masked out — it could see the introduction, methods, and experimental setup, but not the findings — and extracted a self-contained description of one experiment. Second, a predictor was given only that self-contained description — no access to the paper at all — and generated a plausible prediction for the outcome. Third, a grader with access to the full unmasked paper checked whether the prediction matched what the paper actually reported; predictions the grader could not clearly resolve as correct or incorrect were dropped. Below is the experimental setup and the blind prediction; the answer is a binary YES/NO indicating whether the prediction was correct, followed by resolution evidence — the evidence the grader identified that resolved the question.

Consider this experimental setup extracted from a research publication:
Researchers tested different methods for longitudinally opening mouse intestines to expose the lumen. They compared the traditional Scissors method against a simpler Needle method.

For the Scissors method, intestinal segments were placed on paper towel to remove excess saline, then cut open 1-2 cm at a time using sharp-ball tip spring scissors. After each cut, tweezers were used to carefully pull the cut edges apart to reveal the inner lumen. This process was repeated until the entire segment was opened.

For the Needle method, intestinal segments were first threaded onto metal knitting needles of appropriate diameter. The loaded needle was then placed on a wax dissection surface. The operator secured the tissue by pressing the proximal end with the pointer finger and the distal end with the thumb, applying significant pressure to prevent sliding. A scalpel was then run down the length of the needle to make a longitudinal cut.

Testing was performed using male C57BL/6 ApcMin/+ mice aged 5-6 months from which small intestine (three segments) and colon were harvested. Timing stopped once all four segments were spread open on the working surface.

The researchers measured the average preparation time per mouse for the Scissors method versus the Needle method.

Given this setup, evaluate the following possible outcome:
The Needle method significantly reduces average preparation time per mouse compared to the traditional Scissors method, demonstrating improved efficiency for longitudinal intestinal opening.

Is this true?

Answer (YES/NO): YES